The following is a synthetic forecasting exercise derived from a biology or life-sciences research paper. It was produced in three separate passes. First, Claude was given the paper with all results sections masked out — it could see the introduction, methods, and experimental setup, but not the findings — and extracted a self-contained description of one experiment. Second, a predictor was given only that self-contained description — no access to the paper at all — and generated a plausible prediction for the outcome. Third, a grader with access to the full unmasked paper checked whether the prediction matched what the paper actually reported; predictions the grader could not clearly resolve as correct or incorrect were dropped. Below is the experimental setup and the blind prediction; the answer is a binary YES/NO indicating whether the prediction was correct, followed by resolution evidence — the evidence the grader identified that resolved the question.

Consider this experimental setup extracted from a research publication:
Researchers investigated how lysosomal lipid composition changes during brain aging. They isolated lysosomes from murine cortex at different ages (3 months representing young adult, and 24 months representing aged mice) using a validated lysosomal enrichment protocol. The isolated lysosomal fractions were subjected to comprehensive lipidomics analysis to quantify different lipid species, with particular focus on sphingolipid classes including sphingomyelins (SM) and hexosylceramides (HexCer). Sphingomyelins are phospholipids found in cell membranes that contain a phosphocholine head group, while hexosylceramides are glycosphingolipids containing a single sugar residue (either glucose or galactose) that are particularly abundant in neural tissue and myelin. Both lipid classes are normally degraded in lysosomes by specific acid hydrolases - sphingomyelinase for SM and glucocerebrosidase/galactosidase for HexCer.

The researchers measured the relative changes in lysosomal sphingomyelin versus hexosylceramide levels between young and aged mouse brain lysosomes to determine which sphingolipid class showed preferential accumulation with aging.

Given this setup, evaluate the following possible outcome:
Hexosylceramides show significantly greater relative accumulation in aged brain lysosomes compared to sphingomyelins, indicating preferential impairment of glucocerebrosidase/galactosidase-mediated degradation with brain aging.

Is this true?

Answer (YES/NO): YES